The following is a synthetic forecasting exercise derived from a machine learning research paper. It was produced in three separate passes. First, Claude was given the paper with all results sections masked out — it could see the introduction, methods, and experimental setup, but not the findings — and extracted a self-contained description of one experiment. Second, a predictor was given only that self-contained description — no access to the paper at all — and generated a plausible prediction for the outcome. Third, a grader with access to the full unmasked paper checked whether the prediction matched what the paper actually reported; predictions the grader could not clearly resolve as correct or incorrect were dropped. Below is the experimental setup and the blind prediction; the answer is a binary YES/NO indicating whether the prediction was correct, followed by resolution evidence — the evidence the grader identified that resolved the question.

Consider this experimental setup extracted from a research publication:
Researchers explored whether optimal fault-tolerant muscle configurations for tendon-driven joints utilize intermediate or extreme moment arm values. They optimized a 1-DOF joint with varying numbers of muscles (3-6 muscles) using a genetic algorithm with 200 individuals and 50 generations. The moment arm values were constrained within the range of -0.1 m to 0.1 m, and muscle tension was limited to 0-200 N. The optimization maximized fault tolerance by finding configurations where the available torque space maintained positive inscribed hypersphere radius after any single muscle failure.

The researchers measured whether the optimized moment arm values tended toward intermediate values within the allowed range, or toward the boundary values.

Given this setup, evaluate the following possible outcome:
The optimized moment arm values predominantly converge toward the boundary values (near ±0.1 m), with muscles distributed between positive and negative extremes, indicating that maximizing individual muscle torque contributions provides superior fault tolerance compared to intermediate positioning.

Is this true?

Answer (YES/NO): YES